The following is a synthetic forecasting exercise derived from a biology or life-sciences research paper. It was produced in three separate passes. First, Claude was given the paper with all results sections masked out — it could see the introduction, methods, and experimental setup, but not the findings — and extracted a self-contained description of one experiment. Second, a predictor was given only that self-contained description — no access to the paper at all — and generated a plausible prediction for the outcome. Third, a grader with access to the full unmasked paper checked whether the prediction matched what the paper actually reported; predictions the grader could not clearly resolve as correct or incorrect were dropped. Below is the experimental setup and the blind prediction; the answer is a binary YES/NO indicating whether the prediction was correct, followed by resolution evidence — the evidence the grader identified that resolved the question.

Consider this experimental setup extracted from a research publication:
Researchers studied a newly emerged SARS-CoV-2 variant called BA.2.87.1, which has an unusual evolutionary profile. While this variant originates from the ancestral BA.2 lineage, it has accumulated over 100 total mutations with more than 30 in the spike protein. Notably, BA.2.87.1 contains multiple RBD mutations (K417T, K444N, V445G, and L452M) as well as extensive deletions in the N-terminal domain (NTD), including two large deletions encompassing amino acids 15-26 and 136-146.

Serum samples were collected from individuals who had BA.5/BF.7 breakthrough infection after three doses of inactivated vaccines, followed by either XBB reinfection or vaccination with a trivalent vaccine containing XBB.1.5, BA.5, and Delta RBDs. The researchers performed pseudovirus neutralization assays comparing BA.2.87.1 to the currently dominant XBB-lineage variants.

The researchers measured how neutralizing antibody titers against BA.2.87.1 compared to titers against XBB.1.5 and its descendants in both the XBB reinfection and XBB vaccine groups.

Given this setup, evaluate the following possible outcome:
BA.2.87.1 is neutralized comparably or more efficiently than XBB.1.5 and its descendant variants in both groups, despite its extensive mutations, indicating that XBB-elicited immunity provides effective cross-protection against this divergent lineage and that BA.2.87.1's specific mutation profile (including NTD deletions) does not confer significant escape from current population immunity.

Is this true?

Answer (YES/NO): NO